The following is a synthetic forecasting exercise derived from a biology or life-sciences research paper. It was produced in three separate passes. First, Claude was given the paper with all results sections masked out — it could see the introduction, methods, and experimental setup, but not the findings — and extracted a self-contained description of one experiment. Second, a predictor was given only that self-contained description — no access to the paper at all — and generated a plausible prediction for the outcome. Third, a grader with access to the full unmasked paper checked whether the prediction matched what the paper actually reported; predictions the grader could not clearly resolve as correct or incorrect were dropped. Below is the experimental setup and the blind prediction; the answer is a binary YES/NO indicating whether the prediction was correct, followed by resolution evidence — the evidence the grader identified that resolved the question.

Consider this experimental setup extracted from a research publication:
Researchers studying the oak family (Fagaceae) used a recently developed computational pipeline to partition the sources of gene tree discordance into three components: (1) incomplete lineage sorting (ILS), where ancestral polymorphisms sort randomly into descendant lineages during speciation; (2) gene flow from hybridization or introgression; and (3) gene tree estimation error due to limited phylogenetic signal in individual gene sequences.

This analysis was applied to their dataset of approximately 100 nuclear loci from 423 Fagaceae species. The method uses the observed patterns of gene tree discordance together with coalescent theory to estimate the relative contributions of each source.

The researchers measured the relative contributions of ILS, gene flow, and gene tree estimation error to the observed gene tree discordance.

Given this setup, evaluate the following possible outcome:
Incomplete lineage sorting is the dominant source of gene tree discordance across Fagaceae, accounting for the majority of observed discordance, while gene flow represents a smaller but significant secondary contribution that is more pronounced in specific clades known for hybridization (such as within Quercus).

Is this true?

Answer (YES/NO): NO